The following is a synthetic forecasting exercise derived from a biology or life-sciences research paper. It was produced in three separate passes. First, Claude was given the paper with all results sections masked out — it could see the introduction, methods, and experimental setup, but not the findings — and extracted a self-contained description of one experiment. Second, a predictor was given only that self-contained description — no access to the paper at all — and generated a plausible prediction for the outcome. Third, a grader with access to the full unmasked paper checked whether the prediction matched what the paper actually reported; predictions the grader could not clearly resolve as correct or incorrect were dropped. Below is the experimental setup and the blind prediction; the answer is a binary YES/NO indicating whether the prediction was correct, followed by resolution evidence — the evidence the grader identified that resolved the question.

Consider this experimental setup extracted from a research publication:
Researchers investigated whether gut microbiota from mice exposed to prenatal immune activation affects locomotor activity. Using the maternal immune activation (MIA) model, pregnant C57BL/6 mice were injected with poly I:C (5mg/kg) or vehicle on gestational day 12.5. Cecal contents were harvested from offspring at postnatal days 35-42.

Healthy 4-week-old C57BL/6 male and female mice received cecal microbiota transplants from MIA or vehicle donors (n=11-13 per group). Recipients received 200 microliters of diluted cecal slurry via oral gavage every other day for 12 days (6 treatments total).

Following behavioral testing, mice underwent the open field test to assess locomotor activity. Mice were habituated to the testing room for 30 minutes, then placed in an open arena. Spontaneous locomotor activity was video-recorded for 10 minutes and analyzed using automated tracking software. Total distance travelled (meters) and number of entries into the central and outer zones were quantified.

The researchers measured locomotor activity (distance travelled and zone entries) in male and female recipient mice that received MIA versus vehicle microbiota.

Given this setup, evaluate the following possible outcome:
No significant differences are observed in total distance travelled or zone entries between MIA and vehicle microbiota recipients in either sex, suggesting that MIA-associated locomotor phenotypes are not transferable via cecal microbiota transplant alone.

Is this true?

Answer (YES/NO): NO